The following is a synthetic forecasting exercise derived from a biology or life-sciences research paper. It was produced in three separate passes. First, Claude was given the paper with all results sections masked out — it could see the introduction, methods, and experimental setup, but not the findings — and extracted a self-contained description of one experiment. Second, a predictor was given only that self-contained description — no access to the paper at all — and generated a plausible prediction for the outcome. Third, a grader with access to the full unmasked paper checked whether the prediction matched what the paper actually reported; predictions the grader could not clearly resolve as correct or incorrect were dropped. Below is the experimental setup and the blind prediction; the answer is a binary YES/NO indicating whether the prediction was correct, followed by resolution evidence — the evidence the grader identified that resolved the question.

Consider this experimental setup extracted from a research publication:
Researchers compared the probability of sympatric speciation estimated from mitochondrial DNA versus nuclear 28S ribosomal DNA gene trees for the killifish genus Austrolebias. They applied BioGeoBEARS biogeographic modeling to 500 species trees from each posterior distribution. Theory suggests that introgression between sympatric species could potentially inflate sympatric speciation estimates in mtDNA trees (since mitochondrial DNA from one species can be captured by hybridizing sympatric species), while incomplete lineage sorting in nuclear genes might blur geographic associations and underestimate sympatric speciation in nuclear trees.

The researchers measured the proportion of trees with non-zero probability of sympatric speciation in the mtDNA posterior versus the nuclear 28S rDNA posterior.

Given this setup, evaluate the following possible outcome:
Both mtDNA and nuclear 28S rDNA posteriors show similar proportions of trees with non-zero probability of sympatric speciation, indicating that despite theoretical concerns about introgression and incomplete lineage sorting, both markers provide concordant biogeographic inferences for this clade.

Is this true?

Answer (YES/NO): NO